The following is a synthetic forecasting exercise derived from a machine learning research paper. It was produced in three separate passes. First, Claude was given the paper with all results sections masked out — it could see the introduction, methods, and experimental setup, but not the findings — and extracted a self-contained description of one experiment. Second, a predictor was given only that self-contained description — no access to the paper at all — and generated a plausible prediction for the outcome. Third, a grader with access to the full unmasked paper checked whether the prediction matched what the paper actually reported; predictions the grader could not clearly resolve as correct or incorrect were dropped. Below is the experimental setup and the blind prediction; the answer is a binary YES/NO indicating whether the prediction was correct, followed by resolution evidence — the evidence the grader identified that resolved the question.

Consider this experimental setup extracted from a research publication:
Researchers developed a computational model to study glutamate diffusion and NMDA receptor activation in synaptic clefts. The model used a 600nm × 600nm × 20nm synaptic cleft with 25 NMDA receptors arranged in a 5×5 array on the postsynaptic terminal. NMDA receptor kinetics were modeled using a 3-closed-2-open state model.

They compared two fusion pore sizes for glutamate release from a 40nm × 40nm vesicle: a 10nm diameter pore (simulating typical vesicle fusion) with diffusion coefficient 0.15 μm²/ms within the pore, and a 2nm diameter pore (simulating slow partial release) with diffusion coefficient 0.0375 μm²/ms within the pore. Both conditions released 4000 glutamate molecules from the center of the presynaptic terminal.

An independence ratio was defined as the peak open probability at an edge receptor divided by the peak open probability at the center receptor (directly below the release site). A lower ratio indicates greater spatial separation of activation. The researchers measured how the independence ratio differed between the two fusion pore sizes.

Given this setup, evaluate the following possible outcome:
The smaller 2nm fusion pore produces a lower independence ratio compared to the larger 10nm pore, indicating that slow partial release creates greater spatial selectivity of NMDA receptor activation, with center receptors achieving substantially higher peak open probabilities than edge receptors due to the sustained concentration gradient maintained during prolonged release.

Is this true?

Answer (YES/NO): YES